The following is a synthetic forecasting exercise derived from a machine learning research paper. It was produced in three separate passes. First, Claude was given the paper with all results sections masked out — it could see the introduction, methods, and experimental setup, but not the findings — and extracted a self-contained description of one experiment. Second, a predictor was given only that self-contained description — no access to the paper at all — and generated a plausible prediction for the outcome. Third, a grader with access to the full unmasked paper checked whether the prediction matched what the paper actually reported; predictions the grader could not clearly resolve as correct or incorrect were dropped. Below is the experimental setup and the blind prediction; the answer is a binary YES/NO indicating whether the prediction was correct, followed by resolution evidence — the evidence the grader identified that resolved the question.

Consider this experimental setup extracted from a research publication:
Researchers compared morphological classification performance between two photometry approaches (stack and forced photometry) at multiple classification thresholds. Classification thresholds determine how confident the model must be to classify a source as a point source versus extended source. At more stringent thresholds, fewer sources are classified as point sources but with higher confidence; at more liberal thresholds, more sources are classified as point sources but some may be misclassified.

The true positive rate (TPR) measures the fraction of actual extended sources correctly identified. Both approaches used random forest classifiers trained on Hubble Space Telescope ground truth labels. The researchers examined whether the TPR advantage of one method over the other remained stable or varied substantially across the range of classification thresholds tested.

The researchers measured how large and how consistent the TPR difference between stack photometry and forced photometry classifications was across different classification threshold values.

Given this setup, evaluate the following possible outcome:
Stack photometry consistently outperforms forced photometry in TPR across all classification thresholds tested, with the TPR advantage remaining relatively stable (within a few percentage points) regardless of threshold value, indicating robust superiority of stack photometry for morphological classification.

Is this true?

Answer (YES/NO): YES